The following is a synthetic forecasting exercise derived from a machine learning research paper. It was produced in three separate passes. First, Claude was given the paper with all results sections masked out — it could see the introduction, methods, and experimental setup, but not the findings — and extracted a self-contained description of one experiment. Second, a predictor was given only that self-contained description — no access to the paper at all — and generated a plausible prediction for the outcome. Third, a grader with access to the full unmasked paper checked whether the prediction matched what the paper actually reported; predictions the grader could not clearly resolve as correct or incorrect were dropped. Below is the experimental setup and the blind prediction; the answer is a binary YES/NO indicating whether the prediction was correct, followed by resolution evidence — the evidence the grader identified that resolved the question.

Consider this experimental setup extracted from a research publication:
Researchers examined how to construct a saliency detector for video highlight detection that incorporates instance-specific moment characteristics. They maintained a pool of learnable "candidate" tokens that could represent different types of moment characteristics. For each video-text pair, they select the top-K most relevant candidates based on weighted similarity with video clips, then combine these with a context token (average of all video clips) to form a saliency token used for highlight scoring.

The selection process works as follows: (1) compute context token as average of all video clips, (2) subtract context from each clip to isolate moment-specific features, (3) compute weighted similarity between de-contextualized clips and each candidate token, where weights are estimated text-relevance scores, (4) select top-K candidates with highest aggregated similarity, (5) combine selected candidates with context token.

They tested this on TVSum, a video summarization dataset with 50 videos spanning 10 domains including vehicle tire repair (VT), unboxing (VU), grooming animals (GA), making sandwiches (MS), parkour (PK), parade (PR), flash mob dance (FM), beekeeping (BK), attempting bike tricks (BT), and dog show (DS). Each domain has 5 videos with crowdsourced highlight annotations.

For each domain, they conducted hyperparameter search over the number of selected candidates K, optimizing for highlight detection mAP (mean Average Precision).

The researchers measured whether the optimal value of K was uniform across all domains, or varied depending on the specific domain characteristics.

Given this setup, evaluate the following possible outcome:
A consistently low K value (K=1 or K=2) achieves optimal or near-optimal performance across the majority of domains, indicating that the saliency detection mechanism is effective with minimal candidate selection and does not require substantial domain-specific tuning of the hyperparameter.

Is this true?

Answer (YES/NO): YES